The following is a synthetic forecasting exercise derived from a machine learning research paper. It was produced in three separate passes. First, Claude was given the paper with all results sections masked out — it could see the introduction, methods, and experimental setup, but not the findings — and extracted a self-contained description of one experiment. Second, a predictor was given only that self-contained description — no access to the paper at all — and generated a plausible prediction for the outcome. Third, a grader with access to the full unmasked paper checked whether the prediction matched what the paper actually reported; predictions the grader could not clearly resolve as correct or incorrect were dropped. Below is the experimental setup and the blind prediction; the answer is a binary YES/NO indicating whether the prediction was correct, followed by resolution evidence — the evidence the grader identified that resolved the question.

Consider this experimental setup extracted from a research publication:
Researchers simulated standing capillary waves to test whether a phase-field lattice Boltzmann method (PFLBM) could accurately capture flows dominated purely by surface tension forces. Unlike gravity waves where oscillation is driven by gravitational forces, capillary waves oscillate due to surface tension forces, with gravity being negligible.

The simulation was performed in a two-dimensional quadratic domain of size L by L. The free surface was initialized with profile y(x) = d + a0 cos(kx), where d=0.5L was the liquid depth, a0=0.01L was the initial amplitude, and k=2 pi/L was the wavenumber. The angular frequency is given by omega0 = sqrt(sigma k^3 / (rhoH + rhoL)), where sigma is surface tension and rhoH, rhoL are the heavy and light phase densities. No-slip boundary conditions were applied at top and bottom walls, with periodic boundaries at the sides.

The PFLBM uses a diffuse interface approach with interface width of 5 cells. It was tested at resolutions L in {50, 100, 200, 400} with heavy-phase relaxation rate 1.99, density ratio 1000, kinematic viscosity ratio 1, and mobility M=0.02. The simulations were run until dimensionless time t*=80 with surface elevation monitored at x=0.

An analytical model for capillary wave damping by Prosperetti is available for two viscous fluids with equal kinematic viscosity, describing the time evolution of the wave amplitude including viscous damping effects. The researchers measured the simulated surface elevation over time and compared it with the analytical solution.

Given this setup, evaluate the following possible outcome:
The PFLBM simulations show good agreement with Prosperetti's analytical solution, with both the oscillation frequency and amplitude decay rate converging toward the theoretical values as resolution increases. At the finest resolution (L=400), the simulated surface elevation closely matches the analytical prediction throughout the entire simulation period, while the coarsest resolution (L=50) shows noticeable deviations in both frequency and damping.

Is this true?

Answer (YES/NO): NO